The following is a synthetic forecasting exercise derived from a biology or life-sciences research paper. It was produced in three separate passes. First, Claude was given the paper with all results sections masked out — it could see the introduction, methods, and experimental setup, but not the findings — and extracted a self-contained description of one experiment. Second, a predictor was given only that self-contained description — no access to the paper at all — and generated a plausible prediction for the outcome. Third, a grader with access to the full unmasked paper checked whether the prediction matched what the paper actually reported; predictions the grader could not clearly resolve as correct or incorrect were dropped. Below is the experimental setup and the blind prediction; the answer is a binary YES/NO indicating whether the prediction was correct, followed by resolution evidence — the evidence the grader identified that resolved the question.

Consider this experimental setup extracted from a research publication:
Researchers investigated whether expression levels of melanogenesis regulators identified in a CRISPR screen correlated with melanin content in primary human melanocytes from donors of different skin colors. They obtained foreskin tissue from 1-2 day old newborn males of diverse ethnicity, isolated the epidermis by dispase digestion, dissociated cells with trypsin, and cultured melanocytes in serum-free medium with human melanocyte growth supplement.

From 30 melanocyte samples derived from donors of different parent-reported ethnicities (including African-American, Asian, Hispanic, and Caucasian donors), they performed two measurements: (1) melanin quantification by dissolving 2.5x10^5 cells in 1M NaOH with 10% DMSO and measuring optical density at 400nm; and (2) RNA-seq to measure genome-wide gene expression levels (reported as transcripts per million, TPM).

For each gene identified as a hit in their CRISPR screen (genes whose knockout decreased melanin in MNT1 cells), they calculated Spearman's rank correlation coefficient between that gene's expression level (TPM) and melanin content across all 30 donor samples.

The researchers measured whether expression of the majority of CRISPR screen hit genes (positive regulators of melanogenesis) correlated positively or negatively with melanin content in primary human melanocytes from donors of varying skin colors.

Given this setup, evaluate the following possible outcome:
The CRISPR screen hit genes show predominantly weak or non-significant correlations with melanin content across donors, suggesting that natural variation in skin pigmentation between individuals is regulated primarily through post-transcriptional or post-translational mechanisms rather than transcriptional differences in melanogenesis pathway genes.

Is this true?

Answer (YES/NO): NO